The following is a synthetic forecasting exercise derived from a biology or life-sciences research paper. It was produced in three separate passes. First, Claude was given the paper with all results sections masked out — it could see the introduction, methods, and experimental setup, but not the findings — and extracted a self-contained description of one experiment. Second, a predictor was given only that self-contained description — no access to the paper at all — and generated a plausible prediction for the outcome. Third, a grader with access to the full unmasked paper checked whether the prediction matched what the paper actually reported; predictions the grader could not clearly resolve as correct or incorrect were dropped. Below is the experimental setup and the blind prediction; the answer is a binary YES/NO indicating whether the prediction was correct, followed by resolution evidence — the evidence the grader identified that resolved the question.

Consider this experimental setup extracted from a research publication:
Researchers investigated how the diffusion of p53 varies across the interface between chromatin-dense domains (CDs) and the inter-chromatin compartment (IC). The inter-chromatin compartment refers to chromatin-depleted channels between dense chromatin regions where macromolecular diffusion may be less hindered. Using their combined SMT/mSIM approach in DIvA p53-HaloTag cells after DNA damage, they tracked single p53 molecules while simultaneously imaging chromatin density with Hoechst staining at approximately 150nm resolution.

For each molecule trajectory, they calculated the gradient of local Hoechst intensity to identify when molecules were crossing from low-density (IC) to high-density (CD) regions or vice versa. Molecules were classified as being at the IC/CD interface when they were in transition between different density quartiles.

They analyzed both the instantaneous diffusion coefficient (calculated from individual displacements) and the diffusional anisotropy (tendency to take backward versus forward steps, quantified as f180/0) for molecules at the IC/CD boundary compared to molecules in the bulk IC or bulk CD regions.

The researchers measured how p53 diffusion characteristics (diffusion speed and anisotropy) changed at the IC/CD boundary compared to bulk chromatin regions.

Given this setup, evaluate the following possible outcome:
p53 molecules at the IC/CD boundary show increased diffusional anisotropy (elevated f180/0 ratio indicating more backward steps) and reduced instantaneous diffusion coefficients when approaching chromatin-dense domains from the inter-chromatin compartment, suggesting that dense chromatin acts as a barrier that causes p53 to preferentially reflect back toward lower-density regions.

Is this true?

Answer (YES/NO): NO